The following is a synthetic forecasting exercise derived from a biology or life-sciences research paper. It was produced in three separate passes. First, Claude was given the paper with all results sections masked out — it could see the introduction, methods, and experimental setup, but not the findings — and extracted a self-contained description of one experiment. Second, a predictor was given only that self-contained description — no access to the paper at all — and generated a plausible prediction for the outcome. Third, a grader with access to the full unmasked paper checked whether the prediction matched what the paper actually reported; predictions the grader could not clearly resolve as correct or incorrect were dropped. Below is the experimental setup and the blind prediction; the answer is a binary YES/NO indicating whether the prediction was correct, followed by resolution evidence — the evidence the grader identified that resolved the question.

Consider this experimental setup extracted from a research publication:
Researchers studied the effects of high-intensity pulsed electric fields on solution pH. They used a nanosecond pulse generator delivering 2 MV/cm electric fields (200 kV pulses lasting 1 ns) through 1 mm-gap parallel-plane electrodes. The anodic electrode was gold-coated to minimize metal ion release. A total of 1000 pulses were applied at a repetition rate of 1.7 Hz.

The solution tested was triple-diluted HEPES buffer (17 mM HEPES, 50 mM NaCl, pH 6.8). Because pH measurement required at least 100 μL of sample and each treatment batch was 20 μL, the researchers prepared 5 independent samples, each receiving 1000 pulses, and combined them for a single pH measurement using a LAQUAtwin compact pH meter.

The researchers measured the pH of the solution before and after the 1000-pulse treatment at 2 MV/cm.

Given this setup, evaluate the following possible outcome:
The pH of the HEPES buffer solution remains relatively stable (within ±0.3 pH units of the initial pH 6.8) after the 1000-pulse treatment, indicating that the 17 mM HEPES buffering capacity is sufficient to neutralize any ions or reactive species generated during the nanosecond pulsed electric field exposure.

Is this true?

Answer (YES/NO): YES